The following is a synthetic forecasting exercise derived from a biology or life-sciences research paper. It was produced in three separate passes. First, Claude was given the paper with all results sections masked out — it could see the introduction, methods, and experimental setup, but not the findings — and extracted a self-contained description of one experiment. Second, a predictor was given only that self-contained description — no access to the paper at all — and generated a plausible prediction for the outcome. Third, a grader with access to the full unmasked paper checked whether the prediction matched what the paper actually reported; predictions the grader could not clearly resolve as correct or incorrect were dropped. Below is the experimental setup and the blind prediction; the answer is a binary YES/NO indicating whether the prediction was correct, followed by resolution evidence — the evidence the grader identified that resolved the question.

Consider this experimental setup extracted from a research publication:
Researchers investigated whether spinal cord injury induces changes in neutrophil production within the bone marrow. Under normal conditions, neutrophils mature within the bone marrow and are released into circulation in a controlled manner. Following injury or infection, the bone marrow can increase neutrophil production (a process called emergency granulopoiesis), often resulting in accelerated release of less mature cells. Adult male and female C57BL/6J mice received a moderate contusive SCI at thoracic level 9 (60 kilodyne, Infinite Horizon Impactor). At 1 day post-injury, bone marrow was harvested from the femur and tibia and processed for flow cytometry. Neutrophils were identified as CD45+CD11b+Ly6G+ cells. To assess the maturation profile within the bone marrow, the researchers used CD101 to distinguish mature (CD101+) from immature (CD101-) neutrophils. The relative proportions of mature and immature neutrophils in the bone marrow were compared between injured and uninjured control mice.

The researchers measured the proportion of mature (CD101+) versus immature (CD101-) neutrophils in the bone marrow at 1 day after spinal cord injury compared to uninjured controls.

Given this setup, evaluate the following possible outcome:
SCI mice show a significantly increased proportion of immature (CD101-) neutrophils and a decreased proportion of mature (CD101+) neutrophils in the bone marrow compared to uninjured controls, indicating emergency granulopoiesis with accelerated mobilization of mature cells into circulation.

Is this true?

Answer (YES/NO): YES